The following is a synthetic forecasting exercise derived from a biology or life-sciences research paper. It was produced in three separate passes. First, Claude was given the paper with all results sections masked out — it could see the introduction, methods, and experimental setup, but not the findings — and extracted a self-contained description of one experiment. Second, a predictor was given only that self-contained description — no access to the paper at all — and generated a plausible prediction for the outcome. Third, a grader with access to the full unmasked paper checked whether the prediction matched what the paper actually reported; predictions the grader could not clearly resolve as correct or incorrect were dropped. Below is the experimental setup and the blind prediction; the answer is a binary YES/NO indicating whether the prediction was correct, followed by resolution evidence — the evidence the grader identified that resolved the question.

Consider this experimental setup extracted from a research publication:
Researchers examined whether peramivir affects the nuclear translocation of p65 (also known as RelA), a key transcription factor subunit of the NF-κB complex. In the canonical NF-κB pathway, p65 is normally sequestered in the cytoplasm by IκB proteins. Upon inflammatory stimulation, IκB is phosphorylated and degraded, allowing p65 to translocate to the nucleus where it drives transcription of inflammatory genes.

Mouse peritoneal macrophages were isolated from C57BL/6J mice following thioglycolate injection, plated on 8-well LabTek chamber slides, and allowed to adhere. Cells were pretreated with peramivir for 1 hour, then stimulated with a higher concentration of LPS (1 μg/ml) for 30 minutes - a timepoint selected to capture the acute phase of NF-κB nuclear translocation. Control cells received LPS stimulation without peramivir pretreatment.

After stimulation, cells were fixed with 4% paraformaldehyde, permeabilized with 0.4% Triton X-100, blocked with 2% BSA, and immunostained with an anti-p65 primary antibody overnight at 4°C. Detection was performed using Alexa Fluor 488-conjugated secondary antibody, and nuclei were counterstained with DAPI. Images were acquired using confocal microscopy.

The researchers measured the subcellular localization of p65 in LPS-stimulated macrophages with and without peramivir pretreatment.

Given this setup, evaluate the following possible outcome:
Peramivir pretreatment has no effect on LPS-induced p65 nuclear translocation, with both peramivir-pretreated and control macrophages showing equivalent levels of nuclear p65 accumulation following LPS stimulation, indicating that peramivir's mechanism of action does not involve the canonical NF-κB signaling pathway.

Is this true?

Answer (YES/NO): NO